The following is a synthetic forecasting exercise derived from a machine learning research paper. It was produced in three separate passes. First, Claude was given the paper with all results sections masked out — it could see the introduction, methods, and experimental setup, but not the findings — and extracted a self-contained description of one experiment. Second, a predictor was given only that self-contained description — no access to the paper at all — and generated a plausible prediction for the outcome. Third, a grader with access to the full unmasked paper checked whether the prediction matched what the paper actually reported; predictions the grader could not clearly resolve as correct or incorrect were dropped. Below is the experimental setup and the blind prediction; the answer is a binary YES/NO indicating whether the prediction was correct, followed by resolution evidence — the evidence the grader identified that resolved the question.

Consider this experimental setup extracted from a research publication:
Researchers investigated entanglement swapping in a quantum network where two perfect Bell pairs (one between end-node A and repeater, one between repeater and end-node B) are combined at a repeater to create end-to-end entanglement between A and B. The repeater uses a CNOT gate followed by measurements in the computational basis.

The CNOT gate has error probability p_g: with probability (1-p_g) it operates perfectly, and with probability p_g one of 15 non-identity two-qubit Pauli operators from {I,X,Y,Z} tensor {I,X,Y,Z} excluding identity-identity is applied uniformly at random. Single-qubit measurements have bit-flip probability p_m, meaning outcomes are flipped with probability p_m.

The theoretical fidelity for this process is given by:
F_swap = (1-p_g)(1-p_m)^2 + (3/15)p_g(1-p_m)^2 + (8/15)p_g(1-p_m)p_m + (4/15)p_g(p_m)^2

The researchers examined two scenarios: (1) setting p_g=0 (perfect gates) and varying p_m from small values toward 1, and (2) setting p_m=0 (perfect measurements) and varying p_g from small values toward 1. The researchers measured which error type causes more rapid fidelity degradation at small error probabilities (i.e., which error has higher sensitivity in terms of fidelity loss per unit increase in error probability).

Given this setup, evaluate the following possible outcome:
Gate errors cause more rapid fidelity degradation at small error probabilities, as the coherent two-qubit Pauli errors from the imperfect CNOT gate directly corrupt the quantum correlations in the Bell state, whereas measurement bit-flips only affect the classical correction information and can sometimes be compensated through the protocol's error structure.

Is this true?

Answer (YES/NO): NO